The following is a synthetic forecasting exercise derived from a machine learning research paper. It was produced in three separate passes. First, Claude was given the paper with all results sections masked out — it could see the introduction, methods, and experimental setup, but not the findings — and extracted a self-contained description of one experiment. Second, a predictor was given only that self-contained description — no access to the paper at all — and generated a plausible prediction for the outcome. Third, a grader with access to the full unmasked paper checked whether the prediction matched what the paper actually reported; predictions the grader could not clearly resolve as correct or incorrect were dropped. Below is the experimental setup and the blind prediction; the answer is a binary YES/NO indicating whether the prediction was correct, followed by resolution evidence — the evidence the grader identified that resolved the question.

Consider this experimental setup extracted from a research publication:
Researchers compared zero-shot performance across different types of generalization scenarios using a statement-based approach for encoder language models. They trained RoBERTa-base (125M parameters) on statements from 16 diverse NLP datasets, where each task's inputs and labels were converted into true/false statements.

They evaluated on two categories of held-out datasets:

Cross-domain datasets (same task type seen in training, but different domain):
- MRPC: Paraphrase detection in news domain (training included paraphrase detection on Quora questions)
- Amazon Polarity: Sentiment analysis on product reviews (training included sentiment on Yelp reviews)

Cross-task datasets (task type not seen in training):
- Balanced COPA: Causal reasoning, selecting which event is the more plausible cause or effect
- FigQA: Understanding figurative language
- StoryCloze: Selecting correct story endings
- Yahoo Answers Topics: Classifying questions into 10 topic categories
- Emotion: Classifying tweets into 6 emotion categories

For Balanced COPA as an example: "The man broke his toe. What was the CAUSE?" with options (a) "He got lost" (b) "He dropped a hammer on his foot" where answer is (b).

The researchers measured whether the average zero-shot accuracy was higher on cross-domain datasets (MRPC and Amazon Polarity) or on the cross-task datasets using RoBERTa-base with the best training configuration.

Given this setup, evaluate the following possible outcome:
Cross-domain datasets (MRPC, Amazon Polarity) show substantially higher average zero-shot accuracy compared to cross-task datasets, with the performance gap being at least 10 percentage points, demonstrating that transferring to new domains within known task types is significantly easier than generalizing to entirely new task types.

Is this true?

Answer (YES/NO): YES